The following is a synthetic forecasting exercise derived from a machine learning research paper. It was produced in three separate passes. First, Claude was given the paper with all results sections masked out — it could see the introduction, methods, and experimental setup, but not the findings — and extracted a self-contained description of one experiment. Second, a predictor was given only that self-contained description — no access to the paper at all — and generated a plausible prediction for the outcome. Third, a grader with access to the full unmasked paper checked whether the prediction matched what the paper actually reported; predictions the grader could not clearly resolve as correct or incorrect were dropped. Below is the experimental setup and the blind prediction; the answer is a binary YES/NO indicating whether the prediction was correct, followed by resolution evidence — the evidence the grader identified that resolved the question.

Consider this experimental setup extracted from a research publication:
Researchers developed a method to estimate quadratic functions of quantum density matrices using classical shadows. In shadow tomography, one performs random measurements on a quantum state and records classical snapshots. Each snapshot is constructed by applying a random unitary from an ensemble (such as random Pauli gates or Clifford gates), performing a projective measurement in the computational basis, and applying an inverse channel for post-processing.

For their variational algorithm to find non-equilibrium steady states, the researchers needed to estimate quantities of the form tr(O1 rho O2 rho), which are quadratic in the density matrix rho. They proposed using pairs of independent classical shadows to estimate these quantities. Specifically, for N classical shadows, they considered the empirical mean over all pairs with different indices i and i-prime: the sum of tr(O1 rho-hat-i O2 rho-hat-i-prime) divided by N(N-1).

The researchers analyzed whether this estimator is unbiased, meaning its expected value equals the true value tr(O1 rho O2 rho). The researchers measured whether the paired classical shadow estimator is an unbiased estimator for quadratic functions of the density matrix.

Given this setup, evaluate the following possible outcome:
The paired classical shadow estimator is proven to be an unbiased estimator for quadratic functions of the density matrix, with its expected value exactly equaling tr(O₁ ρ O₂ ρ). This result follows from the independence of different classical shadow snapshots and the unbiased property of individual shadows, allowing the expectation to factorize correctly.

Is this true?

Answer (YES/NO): YES